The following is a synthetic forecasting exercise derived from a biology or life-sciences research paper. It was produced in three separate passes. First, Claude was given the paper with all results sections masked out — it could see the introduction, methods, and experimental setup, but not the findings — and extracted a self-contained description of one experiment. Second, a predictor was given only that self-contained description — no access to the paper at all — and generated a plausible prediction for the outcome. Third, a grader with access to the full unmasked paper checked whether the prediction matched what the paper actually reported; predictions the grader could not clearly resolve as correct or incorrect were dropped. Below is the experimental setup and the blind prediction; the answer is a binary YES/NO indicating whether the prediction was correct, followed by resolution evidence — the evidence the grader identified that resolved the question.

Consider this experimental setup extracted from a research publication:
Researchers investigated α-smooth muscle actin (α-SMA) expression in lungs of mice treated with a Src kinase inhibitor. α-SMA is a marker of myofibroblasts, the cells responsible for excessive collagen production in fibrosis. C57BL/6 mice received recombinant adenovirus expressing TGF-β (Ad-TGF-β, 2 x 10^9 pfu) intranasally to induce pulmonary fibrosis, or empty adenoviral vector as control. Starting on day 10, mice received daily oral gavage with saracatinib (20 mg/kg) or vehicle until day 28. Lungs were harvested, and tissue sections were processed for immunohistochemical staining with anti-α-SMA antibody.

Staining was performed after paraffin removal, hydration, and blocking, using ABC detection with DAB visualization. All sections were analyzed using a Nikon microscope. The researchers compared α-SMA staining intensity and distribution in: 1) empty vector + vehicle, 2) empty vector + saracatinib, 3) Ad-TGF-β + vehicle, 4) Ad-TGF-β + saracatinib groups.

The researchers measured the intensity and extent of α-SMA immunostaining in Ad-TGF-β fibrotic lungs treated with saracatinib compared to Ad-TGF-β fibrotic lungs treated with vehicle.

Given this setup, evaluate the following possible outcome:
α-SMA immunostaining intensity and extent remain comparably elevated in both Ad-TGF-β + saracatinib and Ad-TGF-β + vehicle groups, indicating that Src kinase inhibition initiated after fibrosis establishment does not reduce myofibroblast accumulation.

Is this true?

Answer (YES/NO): NO